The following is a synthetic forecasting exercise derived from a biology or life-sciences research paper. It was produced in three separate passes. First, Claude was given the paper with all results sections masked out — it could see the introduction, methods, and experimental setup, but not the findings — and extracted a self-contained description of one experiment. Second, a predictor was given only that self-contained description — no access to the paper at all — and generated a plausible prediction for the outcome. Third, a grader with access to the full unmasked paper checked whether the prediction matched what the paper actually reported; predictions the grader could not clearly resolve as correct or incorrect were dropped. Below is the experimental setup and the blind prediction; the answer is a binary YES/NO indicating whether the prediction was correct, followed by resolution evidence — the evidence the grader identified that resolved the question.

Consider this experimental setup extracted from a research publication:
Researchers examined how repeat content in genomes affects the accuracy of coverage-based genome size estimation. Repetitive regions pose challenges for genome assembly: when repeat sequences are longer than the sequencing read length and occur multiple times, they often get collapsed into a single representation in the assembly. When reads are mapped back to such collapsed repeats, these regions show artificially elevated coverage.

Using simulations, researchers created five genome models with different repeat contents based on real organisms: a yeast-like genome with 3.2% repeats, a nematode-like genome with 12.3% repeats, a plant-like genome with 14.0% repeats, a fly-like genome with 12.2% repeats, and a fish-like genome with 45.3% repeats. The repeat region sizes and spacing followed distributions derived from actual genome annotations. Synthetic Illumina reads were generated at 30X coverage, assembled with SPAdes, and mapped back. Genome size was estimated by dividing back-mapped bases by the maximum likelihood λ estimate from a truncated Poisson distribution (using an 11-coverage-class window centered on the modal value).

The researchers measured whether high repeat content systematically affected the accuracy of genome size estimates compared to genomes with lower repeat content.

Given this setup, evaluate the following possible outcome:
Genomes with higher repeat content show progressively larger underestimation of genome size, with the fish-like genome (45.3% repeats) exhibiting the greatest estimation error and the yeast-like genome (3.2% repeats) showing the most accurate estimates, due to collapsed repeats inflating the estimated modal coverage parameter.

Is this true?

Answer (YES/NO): NO